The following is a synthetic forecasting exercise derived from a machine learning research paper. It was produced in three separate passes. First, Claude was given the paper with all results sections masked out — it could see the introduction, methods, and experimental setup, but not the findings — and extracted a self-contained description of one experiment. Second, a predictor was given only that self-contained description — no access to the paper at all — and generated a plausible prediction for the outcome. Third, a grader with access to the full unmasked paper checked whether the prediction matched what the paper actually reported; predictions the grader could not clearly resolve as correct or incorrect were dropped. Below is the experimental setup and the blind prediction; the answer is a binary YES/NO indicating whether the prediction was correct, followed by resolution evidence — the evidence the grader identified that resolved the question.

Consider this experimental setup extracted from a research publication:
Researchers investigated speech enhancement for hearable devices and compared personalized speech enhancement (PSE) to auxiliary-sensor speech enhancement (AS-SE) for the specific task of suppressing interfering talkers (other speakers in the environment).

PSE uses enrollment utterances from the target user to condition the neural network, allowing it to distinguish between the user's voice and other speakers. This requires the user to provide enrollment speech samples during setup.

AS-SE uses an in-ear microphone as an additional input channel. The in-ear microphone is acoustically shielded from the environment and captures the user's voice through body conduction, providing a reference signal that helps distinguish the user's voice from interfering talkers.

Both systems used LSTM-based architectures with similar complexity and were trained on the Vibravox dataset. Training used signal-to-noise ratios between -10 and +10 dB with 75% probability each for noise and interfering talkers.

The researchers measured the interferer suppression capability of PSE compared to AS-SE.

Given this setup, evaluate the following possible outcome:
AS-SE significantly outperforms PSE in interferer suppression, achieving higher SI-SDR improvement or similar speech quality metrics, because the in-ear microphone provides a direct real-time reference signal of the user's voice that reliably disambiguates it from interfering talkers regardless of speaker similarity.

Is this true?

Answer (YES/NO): NO